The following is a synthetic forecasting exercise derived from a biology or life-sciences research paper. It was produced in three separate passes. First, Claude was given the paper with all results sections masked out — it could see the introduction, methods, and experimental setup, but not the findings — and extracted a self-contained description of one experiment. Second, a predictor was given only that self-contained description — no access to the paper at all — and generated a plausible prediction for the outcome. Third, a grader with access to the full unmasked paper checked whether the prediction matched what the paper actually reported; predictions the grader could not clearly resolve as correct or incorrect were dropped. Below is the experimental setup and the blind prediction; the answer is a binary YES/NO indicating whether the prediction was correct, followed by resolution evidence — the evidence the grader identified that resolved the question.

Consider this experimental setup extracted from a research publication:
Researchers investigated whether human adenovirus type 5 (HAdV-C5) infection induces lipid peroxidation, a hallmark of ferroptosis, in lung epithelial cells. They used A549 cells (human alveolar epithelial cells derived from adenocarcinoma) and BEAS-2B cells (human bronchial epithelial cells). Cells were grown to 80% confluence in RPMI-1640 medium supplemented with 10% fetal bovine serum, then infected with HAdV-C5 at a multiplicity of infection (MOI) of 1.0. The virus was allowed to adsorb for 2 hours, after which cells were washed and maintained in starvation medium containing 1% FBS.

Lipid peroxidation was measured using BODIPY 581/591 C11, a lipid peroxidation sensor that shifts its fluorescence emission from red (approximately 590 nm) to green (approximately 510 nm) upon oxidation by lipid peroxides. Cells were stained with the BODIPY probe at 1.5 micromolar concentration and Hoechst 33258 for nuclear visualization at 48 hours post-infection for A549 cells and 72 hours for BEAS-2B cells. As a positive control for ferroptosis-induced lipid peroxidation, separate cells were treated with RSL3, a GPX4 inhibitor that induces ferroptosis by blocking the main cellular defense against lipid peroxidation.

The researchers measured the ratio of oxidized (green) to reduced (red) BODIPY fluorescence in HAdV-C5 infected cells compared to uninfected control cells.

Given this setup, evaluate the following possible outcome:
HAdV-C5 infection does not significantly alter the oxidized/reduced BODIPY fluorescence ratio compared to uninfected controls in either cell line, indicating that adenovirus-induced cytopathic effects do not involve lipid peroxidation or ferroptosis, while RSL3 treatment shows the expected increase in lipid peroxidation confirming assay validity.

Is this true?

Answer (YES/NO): NO